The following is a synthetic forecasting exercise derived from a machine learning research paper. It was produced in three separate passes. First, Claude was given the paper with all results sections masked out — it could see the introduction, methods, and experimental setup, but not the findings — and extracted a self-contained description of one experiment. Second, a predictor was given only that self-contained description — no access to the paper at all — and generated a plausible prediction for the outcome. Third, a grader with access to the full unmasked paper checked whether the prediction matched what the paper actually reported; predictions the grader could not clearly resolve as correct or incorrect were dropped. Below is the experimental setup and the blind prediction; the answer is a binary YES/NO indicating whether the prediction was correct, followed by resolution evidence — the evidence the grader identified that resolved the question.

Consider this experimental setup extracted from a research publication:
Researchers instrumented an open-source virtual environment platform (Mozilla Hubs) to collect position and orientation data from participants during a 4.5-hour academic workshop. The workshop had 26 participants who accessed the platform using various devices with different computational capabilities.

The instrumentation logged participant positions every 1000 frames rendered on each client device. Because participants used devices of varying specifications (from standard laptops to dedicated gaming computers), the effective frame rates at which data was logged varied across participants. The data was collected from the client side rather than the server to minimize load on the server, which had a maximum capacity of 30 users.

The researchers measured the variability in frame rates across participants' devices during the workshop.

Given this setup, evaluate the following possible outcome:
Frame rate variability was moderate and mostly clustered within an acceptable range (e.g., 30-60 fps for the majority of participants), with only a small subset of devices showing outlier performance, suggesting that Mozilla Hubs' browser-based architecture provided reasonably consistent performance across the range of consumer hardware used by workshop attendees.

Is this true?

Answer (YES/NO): NO